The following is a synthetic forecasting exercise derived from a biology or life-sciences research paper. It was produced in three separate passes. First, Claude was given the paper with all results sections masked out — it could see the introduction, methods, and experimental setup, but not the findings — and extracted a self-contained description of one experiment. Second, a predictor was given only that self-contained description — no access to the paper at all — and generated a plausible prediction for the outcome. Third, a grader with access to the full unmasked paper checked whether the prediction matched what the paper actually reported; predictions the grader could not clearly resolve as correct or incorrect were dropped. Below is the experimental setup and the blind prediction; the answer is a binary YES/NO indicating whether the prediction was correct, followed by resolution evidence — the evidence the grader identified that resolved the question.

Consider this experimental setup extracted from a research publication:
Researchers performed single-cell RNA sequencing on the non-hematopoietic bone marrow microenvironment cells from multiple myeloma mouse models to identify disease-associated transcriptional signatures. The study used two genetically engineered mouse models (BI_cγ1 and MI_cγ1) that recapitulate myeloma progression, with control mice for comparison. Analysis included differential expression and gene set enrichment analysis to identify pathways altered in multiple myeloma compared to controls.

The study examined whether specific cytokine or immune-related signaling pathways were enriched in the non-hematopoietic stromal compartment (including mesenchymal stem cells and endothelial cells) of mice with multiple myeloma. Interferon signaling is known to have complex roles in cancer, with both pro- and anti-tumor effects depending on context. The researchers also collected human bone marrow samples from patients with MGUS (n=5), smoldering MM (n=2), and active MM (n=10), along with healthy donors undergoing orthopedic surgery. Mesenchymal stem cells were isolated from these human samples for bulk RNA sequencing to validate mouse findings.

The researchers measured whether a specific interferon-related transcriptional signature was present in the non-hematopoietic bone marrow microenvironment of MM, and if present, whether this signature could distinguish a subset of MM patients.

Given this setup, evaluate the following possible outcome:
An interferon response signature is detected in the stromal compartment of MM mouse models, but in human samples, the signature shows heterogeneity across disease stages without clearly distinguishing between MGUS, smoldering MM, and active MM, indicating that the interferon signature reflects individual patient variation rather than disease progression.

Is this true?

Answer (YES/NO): NO